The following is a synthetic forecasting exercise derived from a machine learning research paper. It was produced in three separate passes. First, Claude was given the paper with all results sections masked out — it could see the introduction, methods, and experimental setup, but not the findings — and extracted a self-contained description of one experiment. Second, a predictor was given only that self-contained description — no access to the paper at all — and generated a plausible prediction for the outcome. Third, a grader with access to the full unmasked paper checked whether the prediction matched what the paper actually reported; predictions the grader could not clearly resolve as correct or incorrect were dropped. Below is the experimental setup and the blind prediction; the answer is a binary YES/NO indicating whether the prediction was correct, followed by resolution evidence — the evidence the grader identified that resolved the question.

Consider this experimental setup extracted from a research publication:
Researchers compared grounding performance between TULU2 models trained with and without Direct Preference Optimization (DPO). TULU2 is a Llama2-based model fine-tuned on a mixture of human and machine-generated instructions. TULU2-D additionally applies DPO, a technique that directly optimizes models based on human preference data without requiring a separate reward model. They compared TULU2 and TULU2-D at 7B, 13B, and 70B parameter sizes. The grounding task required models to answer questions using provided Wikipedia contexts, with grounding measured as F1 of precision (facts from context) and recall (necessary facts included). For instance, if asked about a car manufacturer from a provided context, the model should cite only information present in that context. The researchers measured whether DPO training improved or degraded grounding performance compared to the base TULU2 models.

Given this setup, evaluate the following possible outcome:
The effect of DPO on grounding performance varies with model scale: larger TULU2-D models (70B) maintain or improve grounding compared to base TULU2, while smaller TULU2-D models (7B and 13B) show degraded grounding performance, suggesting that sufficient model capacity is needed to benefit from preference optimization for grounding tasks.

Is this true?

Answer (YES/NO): NO